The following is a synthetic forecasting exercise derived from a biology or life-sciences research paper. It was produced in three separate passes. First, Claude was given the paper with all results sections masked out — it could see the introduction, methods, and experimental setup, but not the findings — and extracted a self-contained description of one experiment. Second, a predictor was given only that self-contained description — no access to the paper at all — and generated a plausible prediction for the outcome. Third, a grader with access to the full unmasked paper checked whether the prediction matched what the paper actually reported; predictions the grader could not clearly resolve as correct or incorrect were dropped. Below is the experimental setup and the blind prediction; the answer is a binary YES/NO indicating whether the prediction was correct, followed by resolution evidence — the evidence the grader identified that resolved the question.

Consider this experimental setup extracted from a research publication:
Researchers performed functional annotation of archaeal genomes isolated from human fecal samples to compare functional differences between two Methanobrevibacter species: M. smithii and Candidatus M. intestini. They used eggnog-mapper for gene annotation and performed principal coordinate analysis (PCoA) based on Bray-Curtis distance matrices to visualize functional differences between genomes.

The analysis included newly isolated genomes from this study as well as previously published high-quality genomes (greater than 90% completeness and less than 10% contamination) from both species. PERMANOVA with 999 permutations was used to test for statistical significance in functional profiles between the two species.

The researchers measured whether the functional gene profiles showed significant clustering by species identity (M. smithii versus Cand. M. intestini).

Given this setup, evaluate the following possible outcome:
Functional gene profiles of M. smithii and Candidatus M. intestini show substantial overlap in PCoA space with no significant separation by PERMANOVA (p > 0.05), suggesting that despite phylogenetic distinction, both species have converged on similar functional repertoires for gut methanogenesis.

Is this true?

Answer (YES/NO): NO